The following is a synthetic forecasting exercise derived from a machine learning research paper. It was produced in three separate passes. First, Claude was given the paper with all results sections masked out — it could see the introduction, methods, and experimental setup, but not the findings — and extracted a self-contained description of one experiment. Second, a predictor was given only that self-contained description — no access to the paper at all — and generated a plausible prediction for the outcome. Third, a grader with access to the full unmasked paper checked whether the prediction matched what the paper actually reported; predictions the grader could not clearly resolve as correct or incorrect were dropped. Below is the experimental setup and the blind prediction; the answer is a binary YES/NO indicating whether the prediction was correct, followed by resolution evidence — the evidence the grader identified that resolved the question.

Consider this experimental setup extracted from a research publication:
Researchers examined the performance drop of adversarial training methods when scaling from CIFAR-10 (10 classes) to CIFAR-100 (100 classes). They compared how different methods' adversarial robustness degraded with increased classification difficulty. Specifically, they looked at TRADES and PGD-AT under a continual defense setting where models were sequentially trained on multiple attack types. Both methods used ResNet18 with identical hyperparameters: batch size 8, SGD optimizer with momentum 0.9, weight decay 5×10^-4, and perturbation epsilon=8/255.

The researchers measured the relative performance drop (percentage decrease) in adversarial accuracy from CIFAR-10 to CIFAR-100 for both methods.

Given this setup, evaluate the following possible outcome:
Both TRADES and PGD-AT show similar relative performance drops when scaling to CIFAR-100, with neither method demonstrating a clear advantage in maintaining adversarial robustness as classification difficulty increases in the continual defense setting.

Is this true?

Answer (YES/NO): YES